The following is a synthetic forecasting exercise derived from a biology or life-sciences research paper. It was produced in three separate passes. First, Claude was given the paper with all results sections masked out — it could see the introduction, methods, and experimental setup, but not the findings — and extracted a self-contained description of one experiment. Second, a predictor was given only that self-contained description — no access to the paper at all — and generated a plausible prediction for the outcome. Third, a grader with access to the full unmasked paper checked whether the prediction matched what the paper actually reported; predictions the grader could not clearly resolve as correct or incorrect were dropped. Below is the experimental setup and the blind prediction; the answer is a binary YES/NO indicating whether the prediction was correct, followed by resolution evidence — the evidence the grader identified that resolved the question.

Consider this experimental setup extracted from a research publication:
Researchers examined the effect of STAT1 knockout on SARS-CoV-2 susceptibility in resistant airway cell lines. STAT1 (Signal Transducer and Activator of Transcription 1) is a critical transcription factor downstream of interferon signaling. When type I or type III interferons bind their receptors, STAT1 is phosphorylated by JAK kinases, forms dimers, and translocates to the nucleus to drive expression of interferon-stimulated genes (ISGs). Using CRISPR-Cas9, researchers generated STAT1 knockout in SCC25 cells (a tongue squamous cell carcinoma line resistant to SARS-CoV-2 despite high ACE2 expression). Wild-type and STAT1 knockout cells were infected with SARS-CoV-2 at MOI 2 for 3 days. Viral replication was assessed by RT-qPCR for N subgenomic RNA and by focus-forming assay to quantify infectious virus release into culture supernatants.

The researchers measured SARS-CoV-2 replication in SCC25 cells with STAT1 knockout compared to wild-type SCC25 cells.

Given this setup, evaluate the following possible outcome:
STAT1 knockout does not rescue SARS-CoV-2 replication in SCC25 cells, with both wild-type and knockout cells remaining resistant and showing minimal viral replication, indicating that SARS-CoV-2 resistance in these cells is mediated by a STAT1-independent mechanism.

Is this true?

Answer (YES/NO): NO